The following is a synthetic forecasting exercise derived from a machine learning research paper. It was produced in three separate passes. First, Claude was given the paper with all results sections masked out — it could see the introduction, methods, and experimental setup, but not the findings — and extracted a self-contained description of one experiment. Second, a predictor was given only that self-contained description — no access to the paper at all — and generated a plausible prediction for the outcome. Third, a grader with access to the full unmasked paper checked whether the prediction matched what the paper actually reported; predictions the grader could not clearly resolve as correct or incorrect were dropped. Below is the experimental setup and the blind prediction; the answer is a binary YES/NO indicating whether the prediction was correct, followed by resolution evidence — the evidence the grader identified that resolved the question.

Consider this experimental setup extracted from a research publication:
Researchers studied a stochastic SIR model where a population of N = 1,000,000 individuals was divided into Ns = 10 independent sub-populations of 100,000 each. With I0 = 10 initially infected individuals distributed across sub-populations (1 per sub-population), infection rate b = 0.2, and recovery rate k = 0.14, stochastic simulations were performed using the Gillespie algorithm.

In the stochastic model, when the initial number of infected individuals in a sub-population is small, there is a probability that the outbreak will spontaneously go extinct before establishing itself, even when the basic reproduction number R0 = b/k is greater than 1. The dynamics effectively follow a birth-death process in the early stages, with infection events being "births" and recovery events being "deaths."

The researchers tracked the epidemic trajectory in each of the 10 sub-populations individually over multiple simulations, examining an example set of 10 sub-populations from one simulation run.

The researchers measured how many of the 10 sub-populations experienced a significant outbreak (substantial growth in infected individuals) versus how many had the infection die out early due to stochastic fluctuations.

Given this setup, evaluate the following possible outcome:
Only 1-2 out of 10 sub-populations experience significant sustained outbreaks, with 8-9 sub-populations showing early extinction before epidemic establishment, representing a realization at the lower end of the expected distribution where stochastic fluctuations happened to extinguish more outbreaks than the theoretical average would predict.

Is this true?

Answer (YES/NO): NO